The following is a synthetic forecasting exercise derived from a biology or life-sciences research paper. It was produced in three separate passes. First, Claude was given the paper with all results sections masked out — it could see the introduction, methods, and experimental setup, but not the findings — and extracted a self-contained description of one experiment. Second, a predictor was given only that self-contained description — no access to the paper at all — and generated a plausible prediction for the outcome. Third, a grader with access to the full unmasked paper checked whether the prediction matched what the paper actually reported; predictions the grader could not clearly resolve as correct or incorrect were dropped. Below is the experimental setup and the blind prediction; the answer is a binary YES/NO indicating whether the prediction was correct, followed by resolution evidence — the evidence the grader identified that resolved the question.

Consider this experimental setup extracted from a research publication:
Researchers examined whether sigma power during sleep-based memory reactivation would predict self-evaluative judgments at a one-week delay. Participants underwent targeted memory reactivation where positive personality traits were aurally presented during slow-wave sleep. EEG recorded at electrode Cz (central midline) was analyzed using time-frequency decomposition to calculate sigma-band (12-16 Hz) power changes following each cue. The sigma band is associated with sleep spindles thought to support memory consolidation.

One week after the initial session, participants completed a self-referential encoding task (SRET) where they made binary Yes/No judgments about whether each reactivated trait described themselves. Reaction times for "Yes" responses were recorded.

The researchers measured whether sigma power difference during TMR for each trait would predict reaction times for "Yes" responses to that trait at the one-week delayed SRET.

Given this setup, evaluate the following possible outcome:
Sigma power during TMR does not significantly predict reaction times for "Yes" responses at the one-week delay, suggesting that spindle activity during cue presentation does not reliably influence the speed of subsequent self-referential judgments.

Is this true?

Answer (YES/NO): YES